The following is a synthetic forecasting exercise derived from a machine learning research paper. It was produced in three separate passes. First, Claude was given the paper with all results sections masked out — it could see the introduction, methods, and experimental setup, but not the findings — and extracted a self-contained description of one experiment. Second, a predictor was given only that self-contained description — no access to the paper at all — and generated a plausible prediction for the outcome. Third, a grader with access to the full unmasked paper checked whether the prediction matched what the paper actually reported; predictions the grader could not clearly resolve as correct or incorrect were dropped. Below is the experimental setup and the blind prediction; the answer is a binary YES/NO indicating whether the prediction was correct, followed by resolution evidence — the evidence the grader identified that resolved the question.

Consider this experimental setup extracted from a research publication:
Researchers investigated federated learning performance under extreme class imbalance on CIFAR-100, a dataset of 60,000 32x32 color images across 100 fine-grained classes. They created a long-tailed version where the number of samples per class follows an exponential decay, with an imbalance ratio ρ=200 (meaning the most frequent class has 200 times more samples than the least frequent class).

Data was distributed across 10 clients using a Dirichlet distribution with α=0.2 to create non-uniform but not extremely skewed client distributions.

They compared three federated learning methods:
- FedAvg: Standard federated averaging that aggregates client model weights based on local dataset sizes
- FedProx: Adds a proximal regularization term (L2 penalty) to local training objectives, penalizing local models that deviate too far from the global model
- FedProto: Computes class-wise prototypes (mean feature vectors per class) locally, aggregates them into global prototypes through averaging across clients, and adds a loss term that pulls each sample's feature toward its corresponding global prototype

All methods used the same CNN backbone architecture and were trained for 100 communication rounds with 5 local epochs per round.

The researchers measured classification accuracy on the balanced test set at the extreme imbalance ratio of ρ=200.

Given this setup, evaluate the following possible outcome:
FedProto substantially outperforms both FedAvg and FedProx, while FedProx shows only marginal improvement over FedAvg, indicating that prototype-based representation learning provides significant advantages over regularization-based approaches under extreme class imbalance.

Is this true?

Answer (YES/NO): NO